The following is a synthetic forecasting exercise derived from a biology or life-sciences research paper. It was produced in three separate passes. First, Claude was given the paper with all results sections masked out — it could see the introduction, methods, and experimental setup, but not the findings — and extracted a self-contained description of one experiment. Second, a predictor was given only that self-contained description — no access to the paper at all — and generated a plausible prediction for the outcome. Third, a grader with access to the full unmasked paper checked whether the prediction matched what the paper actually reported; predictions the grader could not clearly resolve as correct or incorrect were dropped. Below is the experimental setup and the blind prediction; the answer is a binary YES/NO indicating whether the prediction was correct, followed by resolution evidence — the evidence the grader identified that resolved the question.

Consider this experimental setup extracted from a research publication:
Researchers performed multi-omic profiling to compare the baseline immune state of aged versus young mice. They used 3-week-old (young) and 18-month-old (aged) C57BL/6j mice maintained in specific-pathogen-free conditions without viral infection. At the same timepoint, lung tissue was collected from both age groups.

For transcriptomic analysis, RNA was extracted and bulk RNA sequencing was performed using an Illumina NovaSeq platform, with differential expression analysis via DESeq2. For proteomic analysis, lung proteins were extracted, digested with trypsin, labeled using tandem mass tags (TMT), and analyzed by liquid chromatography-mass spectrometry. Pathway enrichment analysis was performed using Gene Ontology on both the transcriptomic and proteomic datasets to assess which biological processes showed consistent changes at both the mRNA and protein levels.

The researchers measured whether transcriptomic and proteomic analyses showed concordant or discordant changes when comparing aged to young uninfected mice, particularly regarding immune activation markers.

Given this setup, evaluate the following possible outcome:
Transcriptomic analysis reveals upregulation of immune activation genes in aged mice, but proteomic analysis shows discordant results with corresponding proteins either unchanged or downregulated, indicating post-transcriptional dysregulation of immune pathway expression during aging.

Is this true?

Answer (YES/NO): NO